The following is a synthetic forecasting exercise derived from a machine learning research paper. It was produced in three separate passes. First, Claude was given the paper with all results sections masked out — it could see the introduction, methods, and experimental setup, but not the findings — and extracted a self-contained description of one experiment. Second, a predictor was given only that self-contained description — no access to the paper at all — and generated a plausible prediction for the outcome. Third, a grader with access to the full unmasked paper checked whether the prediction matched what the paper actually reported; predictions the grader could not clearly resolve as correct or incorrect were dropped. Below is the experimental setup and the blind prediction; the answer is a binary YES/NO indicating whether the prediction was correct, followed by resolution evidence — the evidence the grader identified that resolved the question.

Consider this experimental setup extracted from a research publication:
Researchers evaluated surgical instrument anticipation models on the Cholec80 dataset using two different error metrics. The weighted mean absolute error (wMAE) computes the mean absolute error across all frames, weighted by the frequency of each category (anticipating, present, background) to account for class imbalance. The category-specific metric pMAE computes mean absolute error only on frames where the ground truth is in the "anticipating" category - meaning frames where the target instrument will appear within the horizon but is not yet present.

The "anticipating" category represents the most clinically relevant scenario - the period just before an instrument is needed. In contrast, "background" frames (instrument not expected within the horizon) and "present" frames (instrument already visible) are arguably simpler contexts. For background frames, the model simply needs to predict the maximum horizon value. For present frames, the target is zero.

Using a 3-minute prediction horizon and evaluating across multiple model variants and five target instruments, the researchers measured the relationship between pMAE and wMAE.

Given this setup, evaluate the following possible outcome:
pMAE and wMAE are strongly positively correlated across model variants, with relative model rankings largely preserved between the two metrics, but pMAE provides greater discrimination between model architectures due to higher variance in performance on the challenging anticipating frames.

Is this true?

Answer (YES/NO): YES